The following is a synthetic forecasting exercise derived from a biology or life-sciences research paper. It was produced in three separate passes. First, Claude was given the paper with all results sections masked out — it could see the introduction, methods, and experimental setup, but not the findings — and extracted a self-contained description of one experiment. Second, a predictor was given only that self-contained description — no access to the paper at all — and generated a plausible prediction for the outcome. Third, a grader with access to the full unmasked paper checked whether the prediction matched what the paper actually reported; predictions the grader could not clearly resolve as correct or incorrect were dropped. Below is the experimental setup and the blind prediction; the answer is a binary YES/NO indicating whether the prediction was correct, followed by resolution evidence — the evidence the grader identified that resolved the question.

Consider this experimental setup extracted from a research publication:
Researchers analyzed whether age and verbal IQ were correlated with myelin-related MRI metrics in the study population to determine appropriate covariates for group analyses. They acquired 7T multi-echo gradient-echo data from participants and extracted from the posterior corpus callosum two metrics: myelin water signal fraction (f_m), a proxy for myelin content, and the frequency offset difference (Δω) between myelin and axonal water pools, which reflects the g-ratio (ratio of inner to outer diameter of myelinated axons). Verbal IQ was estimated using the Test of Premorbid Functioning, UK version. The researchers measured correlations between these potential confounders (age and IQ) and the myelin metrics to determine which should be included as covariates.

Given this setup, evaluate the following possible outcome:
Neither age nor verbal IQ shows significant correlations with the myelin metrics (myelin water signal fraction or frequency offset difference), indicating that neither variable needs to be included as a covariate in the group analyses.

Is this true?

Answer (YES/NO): NO